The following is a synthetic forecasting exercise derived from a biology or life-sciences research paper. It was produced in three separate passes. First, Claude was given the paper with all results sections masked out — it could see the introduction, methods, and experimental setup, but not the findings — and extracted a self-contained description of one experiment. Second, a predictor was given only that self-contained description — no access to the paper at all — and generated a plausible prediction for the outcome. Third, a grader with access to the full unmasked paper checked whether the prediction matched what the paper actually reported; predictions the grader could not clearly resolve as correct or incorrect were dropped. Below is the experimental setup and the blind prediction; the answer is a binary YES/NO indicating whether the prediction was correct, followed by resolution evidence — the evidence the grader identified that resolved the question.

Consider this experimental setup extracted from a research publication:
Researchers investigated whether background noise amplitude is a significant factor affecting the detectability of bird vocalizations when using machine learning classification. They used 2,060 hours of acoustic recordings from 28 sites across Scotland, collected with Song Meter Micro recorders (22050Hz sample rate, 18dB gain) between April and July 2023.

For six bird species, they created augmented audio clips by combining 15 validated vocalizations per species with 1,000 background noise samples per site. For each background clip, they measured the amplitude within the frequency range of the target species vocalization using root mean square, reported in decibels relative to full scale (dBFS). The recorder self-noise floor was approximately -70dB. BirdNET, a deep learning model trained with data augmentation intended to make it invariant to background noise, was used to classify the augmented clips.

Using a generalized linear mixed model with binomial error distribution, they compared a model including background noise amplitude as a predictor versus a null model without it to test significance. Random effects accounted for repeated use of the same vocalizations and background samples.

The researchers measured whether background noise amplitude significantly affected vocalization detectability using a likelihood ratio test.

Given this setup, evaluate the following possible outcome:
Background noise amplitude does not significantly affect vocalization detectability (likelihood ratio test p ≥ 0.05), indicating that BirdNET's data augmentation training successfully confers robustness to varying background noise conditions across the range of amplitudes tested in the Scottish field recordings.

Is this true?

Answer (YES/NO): NO